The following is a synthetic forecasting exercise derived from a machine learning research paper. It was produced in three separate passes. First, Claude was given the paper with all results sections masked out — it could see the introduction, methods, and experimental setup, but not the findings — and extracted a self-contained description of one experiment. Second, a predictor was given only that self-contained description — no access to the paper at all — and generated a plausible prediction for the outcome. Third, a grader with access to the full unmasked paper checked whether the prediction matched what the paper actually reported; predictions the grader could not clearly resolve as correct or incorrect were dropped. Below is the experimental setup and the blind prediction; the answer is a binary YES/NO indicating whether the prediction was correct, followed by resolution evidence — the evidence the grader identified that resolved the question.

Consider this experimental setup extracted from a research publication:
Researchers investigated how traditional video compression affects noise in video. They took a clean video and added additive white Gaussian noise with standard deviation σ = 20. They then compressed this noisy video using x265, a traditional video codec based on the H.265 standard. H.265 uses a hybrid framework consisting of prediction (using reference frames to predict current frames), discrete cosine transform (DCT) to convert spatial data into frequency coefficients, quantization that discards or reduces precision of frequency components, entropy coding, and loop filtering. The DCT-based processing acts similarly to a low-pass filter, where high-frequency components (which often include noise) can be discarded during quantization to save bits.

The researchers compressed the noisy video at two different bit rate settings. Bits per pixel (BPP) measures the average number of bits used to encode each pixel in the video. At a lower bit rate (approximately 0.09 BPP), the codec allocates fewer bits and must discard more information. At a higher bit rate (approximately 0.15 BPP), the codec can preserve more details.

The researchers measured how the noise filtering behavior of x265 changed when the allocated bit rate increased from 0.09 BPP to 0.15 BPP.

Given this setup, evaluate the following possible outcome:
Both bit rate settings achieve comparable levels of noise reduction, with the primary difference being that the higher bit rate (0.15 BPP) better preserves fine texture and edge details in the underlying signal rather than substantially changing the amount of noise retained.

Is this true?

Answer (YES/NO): NO